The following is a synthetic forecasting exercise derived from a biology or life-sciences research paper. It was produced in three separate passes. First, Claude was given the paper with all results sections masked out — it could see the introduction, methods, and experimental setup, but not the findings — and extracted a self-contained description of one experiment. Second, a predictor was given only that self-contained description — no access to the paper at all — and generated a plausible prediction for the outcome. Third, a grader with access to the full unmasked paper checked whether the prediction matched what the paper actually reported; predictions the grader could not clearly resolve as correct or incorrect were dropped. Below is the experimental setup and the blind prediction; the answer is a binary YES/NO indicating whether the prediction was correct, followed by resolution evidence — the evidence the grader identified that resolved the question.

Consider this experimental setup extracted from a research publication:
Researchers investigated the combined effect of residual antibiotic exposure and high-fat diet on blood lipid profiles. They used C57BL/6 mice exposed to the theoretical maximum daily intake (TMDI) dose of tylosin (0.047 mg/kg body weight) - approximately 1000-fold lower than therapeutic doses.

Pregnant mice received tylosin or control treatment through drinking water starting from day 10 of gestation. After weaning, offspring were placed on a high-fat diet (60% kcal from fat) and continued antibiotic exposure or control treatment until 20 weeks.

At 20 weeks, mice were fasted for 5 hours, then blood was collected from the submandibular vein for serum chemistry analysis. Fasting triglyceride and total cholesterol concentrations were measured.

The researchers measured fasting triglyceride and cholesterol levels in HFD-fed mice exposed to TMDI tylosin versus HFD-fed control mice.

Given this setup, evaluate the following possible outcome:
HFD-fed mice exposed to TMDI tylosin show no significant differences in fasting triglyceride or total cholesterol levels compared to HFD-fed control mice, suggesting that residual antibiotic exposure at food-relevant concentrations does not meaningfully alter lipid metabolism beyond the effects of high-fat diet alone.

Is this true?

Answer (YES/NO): YES